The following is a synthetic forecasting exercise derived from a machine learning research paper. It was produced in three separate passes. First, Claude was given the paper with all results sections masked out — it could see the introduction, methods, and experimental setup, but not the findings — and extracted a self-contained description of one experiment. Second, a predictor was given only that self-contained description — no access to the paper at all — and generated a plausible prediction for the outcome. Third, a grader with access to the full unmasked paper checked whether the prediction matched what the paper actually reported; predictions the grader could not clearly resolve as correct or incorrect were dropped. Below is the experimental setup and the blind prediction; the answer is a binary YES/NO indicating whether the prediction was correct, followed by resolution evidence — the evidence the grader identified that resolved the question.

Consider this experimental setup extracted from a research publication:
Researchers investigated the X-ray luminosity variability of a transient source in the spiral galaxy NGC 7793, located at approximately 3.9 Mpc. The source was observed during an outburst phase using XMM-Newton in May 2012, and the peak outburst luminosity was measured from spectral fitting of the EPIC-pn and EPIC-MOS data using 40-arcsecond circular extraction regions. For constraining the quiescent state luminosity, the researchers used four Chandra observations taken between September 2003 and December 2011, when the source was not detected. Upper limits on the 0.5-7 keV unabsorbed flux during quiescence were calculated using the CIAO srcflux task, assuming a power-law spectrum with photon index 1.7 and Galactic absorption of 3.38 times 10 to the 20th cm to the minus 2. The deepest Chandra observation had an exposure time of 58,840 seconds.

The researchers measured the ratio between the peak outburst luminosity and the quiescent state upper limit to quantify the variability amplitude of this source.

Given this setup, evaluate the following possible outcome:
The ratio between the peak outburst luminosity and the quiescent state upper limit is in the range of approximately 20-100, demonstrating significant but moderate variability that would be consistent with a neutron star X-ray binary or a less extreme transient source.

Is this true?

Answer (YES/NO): NO